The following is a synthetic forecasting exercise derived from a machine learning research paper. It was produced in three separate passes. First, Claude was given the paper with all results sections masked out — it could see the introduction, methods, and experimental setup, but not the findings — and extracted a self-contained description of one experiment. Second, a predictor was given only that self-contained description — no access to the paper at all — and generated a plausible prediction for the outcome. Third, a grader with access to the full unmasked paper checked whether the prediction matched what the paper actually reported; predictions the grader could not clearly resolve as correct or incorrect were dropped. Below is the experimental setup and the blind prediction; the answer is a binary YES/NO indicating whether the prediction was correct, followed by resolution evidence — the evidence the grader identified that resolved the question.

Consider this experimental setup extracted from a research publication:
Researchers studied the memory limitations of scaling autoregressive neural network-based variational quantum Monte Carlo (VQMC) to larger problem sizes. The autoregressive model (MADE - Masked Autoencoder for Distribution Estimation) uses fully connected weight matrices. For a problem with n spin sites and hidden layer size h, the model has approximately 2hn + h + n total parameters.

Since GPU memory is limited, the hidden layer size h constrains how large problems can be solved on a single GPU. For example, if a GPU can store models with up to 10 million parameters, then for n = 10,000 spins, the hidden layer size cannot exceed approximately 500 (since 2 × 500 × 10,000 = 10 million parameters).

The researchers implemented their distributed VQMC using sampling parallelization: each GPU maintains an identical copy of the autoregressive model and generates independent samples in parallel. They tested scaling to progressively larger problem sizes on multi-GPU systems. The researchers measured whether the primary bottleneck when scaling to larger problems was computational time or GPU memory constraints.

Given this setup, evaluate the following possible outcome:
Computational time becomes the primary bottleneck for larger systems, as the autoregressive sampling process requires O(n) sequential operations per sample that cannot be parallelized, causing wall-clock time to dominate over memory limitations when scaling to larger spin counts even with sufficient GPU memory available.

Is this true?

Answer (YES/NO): NO